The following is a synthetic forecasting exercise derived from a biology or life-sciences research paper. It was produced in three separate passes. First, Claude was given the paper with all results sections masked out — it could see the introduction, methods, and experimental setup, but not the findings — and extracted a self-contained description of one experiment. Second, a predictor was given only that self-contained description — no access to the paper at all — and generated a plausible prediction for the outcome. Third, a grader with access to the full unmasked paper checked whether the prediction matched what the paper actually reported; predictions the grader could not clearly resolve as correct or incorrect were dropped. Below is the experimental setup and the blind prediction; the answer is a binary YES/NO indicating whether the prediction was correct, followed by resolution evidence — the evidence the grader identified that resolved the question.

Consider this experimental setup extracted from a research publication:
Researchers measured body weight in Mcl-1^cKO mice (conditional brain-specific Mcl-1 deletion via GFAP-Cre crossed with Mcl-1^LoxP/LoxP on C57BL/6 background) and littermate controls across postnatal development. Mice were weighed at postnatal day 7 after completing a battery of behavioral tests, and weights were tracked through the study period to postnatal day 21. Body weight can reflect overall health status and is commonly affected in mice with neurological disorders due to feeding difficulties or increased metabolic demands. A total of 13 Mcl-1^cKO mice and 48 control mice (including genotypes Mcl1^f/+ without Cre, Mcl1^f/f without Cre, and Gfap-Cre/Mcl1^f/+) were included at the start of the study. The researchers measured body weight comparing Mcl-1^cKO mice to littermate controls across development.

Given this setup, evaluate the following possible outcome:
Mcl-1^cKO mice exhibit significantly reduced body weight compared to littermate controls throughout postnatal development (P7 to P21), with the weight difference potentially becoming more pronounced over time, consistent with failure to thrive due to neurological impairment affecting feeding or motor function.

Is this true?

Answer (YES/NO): NO